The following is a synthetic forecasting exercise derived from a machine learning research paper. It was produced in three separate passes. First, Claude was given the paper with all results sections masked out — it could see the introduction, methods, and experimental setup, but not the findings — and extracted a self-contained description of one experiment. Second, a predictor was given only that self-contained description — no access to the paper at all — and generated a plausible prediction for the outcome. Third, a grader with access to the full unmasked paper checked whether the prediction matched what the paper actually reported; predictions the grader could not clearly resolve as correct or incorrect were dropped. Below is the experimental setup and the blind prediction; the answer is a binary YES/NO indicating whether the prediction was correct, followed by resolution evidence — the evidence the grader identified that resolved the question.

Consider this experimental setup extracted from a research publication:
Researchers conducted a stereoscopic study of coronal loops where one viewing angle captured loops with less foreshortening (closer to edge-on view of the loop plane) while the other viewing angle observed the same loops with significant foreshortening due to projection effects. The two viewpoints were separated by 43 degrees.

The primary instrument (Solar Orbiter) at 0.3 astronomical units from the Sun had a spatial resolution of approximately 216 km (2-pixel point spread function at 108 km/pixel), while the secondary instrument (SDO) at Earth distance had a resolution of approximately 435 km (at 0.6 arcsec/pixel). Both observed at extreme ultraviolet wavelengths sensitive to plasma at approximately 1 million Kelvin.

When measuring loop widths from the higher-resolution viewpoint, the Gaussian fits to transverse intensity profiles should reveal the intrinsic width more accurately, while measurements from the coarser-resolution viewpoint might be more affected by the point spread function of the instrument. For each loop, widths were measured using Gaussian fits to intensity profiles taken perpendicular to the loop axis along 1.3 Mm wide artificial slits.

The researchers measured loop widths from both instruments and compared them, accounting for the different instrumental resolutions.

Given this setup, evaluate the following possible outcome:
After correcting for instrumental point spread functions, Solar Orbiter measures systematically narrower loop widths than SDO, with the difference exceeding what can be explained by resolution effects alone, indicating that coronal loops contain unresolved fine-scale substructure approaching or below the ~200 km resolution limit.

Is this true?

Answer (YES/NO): NO